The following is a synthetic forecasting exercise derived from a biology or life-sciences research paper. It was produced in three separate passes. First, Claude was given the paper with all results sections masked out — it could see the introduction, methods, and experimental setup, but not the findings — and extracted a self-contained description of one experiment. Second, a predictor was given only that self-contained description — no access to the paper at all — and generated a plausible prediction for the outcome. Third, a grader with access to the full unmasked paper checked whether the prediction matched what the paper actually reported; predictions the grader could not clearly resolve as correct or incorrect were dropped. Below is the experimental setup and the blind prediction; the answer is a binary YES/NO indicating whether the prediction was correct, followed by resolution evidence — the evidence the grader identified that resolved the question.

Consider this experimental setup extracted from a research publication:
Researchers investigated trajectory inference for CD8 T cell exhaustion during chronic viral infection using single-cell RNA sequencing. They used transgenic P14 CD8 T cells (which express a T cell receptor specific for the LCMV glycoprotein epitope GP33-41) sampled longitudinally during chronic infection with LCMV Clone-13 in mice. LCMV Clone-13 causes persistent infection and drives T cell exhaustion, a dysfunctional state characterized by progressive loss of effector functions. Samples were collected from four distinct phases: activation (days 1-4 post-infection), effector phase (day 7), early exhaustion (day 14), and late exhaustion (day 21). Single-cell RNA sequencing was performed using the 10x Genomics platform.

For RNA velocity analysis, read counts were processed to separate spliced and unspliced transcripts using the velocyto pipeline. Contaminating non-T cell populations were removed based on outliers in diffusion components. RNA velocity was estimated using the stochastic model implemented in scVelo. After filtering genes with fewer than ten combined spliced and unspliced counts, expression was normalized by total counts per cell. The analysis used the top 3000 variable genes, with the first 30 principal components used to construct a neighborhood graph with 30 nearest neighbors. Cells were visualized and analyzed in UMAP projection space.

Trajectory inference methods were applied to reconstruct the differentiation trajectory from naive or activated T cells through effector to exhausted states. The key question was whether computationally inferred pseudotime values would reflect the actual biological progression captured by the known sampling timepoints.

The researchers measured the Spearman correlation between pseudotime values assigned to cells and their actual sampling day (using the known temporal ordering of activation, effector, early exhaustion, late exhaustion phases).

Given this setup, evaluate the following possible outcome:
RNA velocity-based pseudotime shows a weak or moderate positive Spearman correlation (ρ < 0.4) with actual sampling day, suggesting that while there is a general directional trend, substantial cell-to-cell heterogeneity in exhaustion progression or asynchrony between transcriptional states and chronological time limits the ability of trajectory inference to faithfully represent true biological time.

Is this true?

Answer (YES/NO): NO